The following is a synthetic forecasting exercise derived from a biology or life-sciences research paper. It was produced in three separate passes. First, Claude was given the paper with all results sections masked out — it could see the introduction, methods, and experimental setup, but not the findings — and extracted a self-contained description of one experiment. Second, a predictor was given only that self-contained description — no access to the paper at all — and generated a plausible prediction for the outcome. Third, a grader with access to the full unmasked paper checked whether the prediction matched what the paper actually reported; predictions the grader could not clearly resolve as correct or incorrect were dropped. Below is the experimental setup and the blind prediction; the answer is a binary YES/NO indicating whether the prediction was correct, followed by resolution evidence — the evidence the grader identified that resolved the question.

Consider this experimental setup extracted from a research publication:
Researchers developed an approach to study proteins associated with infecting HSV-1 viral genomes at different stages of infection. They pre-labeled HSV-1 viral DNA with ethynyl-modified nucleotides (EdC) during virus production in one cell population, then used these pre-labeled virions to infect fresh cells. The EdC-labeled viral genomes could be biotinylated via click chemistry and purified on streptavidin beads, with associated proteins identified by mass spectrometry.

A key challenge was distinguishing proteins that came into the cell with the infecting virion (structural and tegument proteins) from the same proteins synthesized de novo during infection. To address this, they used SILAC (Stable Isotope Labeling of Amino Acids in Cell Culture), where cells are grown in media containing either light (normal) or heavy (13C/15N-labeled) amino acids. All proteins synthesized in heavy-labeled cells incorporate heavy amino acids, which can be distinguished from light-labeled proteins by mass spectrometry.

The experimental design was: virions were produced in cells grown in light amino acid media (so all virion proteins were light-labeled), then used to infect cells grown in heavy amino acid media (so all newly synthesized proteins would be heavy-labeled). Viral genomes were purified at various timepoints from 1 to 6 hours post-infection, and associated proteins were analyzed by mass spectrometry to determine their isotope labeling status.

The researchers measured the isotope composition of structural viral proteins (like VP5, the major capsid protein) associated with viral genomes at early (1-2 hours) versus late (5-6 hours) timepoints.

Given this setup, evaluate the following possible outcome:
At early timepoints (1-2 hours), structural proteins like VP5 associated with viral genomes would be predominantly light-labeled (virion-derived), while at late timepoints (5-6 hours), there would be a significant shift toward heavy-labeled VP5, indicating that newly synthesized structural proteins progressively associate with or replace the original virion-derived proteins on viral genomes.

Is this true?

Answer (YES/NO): YES